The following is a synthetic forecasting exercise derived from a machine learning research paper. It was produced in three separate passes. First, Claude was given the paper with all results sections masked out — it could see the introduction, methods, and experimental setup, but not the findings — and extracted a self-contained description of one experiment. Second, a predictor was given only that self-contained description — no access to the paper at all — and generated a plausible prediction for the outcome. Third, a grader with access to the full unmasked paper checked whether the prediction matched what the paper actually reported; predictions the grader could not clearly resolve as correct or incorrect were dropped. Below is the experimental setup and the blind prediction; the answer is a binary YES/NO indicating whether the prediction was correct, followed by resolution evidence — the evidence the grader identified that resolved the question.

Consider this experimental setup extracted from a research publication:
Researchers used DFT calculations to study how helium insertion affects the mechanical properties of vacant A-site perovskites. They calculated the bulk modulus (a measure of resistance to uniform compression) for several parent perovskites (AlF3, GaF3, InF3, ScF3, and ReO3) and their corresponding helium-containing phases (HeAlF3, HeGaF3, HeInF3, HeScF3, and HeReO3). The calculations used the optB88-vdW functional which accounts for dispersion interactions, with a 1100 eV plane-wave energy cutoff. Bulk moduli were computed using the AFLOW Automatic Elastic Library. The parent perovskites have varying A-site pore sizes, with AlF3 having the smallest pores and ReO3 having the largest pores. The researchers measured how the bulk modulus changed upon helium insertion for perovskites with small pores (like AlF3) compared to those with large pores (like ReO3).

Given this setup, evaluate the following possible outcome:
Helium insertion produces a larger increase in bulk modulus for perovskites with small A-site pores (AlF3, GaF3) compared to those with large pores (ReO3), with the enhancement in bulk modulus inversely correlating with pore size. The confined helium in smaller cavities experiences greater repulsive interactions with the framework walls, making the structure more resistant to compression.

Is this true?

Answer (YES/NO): YES